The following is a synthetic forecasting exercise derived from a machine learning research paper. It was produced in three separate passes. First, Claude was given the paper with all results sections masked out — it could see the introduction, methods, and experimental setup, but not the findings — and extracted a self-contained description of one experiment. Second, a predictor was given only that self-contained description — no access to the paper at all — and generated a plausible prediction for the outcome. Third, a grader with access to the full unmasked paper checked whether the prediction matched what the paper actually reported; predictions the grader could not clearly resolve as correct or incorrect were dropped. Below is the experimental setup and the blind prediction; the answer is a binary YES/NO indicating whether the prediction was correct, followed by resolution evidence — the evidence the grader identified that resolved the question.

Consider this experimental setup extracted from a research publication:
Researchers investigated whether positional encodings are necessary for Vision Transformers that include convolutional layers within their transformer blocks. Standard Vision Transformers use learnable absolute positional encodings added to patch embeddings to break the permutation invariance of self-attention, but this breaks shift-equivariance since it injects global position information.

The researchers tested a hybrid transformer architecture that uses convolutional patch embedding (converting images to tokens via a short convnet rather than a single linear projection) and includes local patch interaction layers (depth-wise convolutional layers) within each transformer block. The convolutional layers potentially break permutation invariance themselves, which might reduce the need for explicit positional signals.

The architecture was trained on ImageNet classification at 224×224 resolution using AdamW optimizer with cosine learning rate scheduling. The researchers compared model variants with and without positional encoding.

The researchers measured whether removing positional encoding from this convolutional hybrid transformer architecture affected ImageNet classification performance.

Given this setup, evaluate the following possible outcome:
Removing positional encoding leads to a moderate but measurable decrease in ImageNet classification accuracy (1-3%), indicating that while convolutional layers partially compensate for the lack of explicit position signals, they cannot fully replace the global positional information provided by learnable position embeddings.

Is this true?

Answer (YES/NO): NO